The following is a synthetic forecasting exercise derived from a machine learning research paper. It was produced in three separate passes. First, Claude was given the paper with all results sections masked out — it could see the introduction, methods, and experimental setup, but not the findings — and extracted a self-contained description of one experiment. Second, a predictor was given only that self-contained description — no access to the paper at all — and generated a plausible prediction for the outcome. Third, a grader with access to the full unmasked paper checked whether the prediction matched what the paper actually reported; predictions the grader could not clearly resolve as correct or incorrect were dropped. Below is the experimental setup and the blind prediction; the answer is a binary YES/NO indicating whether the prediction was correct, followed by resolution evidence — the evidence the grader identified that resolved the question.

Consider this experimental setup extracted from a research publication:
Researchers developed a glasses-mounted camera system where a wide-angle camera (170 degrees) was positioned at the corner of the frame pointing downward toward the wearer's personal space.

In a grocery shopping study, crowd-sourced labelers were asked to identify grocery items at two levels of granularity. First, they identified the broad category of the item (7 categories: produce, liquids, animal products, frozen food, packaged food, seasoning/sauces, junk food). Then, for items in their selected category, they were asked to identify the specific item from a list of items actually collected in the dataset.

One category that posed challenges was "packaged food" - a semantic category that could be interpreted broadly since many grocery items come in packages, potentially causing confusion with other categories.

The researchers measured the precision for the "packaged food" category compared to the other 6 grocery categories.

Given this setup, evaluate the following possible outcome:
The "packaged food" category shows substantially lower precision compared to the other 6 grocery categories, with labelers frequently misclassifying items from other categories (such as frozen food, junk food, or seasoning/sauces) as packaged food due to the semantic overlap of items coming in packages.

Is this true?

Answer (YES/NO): YES